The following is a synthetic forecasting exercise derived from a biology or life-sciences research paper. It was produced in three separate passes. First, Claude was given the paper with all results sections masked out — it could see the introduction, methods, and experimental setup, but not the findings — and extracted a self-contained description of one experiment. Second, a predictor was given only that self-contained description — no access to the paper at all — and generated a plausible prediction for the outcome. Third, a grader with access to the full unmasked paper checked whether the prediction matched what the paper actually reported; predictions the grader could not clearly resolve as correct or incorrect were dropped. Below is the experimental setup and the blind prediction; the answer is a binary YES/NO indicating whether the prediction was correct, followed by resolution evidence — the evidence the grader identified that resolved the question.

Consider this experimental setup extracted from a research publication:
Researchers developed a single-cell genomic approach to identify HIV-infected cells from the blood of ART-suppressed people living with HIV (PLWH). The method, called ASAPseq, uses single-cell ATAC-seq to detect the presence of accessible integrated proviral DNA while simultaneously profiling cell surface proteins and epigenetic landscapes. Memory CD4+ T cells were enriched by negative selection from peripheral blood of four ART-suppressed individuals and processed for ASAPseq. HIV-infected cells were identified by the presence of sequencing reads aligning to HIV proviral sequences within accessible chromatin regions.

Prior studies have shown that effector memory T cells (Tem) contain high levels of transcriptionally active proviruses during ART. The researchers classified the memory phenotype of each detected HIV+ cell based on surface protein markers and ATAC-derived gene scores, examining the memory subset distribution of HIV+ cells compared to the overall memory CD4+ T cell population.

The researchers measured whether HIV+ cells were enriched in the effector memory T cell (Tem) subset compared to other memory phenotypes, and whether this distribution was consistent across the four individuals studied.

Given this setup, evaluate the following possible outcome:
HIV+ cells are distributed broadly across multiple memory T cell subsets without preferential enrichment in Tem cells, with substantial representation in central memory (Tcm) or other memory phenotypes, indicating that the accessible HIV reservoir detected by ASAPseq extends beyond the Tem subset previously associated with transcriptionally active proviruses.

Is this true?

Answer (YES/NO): YES